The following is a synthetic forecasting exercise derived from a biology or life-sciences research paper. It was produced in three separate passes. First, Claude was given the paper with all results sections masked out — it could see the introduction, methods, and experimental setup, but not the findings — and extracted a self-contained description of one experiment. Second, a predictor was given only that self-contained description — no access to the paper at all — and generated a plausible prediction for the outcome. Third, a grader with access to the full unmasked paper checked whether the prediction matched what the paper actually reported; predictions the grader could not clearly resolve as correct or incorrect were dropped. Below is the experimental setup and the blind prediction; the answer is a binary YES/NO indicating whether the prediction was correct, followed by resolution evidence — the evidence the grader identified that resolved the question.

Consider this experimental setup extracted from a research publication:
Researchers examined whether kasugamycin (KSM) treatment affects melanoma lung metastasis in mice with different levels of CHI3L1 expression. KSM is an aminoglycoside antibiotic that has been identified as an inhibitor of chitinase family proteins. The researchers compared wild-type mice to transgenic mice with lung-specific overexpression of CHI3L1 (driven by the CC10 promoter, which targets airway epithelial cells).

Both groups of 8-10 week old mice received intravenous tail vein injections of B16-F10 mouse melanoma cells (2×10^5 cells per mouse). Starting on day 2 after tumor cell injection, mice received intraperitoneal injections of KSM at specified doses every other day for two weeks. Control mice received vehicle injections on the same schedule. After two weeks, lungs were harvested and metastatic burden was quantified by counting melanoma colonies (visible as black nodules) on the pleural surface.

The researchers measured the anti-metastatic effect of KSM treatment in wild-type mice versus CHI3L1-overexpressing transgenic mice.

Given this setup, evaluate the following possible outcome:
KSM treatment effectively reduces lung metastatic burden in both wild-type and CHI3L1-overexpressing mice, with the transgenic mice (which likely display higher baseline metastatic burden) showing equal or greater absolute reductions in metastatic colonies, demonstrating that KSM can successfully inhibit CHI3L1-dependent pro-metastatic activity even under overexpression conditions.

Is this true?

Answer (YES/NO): YES